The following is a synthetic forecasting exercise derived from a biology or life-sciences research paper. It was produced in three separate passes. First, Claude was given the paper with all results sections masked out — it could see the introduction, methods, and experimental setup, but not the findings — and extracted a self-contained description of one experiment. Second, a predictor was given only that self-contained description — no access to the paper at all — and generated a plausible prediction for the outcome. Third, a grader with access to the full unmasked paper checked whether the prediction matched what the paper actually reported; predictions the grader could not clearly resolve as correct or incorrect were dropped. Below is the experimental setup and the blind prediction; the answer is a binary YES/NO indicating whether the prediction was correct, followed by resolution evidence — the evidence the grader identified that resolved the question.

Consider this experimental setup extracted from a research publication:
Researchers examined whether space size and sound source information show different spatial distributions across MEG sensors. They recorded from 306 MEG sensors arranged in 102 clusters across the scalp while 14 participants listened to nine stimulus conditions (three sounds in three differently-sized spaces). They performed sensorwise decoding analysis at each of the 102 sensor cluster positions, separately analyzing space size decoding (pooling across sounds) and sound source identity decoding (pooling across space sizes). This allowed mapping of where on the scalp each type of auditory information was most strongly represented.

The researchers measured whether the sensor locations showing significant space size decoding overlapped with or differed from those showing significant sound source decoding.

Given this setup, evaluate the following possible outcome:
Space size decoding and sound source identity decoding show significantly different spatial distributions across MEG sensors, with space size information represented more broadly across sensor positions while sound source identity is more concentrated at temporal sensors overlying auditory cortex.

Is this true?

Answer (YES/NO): NO